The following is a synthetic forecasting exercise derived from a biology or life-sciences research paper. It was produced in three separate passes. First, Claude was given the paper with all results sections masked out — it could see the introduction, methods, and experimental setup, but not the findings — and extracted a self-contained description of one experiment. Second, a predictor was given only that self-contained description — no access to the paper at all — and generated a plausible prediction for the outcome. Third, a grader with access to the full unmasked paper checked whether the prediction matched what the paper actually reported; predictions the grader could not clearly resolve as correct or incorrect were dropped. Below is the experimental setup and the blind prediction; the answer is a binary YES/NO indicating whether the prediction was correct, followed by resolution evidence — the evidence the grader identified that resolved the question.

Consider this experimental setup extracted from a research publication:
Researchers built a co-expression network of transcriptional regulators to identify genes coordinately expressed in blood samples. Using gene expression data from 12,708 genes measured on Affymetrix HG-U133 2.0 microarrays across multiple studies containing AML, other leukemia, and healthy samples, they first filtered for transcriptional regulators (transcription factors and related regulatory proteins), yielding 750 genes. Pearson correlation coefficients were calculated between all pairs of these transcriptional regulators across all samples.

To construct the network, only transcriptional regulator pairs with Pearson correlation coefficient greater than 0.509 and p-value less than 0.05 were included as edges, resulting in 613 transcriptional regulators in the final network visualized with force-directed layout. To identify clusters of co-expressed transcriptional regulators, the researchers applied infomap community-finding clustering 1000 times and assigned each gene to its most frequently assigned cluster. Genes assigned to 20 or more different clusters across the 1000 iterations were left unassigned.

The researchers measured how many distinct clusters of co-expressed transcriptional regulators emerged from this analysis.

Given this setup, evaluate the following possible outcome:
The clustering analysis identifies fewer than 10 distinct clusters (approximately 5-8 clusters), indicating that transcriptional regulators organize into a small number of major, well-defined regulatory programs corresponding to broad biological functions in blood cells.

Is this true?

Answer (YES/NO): NO